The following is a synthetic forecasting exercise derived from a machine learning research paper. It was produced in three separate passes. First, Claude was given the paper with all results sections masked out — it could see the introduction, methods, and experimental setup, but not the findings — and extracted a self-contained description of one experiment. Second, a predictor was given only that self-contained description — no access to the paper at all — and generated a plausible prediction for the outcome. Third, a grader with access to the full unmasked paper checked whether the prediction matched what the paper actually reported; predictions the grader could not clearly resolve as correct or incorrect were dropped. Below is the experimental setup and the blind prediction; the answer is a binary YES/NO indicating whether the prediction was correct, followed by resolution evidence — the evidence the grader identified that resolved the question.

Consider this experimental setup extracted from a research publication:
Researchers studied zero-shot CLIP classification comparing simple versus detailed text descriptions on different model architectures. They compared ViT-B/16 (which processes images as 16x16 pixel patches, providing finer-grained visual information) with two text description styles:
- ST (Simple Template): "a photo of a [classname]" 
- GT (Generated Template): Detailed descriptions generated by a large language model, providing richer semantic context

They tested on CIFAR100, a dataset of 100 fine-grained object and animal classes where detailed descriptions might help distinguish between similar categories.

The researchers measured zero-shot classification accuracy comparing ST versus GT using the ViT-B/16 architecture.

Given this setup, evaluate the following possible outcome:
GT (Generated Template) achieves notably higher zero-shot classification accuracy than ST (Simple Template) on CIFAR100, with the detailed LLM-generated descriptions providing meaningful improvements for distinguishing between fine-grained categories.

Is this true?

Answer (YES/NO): NO